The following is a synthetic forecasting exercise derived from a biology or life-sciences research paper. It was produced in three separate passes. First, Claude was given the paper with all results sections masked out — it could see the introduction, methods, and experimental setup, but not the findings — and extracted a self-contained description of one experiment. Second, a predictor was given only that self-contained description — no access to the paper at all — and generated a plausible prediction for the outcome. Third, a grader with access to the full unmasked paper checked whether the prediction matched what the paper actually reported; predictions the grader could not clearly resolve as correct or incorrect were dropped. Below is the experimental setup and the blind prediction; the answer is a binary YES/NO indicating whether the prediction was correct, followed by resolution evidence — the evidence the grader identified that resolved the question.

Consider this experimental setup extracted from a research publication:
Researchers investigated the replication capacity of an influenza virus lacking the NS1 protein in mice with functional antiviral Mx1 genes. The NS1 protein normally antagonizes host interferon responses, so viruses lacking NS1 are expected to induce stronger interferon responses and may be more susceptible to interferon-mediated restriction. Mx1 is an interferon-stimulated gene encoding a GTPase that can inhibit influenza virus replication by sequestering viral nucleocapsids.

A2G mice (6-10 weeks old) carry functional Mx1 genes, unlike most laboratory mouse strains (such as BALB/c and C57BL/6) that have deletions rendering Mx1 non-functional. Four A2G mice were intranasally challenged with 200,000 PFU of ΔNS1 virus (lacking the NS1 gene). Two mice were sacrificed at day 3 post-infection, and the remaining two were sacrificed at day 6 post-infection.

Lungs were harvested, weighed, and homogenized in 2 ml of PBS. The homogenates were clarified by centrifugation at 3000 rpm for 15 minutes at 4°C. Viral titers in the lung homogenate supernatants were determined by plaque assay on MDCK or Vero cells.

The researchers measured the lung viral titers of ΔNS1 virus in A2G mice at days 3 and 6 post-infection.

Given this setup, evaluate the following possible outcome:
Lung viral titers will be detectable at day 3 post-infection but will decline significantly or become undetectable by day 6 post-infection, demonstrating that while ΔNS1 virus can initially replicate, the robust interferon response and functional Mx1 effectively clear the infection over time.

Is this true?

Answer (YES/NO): NO